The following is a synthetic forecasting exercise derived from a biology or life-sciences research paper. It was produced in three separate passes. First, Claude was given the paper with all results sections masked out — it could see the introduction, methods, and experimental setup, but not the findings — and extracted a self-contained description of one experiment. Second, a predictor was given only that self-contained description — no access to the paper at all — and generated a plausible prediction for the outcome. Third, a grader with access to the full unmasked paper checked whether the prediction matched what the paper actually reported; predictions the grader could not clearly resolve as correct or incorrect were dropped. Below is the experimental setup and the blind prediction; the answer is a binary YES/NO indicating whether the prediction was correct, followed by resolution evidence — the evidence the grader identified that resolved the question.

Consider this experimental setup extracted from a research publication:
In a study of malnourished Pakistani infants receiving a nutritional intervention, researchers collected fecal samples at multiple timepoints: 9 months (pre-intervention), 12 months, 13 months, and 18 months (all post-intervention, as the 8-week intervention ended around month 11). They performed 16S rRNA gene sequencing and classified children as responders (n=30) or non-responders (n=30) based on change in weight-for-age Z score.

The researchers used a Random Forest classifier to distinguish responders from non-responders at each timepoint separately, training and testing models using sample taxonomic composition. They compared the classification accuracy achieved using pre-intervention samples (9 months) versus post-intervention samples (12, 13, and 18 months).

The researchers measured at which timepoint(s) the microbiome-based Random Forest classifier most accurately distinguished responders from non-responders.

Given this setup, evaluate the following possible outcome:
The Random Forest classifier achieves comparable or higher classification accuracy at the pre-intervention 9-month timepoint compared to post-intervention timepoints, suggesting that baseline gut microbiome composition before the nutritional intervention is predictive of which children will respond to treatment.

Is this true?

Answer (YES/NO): NO